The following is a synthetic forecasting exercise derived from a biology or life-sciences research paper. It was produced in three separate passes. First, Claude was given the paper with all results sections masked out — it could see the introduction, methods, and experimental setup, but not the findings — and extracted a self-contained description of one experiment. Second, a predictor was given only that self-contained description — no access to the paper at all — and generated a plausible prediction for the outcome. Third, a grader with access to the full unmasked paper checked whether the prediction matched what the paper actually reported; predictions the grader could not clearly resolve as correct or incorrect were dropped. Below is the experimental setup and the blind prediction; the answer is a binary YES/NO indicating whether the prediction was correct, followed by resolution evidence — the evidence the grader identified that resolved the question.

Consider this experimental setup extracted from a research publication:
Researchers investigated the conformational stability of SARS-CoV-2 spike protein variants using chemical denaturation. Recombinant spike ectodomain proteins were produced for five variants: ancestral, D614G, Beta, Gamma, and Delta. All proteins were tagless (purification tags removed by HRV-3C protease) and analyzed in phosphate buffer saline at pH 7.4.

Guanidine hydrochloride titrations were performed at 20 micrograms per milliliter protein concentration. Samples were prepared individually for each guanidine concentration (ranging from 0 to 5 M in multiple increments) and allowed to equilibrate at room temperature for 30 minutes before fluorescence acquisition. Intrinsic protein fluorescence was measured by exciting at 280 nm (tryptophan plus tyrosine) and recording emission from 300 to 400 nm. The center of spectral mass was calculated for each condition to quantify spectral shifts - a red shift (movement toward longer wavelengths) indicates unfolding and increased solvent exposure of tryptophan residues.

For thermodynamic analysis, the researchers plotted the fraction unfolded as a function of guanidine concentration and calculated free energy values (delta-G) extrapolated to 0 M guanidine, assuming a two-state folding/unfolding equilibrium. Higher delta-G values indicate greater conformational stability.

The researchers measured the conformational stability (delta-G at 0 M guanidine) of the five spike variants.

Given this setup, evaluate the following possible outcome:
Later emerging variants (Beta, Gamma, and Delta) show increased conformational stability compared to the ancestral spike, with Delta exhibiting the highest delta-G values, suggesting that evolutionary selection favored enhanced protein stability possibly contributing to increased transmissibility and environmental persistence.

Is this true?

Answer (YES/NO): NO